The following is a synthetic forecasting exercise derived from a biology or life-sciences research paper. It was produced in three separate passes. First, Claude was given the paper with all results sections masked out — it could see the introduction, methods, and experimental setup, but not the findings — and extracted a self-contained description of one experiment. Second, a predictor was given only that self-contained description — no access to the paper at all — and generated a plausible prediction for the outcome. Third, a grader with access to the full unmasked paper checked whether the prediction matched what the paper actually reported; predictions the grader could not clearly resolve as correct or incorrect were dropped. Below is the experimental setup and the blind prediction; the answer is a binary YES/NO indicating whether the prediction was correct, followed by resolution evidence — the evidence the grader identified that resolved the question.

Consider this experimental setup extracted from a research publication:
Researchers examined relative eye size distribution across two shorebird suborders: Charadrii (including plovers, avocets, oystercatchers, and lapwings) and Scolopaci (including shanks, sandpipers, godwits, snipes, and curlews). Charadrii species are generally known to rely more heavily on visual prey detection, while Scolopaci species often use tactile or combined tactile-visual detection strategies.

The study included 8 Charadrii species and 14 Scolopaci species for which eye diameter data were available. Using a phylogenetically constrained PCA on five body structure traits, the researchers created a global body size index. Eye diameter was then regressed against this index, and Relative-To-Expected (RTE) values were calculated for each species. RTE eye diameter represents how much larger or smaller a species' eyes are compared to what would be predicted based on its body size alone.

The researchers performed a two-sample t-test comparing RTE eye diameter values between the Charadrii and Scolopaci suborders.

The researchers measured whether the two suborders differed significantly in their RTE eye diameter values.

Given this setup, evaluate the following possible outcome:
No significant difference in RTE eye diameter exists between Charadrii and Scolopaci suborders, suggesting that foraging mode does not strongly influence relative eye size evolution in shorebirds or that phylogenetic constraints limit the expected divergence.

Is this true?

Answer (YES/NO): NO